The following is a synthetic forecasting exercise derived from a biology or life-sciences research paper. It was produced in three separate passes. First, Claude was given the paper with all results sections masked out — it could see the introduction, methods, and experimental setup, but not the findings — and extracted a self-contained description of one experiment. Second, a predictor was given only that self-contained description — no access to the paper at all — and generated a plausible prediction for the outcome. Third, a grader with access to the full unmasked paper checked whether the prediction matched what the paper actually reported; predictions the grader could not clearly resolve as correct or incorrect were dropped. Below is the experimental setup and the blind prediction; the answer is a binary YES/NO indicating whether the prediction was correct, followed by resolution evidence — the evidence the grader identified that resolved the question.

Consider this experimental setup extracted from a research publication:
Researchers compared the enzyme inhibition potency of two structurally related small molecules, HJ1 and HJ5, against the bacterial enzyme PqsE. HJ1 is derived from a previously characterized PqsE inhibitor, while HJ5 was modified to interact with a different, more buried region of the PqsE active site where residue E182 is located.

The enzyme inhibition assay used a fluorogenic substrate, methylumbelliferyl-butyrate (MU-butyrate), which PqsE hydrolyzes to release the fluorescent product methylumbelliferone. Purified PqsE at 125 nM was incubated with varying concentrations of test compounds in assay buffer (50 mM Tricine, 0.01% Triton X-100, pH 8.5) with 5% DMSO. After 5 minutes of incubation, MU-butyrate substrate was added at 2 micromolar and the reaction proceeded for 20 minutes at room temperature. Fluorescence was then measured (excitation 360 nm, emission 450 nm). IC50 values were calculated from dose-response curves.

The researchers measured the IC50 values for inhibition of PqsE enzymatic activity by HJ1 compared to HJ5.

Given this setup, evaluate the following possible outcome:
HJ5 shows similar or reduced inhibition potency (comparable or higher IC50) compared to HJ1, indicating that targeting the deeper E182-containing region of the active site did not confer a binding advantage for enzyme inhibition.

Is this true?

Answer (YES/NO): YES